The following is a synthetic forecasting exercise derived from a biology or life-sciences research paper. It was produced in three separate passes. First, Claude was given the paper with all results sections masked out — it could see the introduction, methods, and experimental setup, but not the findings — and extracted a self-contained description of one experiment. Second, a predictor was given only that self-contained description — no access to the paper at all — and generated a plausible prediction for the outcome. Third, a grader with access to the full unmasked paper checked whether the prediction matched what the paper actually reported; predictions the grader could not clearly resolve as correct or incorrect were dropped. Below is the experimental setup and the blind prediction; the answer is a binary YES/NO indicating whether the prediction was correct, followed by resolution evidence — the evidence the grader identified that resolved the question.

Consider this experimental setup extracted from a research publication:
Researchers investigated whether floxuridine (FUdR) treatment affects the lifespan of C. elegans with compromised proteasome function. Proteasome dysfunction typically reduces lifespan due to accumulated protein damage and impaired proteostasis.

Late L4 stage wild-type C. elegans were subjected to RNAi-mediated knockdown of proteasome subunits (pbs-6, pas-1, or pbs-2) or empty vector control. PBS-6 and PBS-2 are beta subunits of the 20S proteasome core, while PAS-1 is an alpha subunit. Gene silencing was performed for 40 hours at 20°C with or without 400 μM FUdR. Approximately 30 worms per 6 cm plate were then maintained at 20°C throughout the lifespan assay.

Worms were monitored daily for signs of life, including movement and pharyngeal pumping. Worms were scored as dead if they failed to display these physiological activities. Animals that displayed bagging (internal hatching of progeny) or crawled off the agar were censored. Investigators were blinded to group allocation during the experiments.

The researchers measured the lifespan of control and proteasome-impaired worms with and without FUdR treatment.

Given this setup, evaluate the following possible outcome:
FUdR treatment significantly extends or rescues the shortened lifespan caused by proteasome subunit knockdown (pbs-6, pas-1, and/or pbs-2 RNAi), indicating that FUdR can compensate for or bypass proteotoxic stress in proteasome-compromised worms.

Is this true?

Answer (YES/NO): YES